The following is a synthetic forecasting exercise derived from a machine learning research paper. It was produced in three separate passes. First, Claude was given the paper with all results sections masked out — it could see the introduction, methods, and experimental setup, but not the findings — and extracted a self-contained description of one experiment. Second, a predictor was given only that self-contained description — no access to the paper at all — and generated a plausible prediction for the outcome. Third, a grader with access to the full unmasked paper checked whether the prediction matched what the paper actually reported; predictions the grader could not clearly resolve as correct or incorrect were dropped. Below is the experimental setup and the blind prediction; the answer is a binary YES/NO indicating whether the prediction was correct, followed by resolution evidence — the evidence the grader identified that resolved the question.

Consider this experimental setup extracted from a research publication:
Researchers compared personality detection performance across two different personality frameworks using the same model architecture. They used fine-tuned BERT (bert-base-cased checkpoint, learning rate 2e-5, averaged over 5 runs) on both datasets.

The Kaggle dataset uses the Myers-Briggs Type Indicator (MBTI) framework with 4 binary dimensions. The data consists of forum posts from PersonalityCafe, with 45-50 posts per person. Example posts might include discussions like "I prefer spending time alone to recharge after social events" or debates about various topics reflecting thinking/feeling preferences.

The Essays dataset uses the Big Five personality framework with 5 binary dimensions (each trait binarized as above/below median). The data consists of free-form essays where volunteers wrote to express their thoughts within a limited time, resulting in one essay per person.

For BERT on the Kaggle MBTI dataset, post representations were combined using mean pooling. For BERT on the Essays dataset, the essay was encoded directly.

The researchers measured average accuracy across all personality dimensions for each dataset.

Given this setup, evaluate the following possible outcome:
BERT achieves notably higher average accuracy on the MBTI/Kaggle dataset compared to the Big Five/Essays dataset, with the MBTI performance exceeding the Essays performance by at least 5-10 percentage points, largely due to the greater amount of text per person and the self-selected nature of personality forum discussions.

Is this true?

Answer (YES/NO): YES